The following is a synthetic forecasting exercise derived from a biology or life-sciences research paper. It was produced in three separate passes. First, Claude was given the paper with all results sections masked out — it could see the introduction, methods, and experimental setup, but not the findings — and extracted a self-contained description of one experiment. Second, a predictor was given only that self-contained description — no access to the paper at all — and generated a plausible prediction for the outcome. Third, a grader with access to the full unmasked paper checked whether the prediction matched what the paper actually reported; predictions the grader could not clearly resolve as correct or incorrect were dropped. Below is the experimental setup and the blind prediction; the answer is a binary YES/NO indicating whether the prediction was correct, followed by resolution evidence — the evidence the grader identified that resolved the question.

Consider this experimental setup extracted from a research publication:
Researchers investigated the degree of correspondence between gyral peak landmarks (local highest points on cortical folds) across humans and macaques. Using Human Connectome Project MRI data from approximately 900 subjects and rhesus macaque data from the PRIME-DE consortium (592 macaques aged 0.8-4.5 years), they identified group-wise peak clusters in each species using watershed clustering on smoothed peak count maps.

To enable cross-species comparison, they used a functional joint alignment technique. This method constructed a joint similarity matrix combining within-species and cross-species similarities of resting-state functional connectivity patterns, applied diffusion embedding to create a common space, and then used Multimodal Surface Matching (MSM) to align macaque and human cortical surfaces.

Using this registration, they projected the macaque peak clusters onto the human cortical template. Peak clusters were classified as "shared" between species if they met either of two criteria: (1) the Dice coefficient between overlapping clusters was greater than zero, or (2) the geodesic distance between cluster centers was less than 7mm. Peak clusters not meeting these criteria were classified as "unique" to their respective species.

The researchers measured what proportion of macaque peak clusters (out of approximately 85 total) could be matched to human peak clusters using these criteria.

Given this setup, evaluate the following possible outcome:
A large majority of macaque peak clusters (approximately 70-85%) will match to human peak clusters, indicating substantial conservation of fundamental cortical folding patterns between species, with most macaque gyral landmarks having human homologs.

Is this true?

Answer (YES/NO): NO